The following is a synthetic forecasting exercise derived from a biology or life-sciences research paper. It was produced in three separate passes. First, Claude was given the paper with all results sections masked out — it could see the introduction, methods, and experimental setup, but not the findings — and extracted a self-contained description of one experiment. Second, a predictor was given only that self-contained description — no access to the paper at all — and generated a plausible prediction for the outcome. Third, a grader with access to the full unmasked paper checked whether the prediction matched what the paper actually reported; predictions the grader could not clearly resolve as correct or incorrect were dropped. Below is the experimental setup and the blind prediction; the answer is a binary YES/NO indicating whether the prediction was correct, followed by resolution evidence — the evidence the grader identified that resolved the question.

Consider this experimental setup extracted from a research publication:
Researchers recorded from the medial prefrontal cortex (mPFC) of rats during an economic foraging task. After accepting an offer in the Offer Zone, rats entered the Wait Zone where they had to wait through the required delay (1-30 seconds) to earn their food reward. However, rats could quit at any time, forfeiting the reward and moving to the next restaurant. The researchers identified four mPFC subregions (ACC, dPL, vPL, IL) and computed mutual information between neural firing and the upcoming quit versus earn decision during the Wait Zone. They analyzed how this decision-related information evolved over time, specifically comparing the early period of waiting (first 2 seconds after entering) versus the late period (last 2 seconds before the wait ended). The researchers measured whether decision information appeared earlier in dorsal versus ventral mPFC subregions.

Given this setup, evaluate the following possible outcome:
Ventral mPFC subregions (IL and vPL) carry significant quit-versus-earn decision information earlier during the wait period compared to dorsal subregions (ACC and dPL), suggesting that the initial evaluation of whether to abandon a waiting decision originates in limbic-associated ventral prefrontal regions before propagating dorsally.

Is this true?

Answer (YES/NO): NO